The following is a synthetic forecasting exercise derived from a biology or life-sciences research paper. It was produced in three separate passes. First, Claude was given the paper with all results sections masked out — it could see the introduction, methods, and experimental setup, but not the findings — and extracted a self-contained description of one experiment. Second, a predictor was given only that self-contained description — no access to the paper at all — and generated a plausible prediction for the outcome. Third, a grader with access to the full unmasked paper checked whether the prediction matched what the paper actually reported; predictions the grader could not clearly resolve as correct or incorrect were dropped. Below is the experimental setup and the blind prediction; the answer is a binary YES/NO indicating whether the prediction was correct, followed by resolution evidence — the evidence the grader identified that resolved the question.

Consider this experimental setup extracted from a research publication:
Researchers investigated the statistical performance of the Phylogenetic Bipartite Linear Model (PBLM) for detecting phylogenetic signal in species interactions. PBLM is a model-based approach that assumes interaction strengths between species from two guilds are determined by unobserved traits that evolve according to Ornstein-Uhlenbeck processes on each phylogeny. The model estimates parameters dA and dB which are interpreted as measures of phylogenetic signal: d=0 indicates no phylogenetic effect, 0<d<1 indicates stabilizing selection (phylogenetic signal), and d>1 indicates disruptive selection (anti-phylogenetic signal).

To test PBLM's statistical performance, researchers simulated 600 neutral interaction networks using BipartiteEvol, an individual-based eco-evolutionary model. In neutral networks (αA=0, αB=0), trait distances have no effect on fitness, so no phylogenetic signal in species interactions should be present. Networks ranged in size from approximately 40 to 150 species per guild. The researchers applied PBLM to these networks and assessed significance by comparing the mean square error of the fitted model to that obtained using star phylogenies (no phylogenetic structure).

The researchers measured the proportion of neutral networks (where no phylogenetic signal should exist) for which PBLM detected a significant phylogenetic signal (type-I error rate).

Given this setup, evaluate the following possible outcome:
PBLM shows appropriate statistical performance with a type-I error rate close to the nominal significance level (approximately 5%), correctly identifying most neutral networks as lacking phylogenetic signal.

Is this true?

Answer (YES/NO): NO